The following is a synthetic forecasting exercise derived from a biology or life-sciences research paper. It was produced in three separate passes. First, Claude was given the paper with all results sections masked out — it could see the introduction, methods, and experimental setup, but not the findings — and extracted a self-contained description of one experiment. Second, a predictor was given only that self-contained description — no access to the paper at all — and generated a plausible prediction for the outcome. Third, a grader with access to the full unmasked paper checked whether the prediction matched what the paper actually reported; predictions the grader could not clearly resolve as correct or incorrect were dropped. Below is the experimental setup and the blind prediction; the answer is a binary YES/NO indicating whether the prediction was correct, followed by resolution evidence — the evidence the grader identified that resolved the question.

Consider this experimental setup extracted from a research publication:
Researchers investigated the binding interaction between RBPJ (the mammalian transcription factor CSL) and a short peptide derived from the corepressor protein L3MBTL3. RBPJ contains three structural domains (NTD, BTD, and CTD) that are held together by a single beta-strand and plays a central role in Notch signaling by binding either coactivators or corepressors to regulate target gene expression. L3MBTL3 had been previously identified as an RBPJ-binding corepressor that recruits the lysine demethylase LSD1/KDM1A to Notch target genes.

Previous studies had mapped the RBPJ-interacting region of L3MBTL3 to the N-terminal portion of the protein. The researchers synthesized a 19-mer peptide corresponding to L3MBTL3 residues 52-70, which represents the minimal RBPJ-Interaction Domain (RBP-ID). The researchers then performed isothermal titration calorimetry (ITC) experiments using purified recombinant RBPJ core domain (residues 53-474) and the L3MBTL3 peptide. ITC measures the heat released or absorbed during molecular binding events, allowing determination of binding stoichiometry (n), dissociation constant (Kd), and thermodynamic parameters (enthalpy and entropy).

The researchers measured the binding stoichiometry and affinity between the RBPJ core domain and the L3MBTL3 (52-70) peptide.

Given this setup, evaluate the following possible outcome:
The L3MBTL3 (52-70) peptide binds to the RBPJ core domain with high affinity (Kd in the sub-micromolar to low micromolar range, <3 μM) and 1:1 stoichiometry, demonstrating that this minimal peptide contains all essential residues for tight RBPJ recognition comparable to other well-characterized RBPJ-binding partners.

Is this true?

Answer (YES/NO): YES